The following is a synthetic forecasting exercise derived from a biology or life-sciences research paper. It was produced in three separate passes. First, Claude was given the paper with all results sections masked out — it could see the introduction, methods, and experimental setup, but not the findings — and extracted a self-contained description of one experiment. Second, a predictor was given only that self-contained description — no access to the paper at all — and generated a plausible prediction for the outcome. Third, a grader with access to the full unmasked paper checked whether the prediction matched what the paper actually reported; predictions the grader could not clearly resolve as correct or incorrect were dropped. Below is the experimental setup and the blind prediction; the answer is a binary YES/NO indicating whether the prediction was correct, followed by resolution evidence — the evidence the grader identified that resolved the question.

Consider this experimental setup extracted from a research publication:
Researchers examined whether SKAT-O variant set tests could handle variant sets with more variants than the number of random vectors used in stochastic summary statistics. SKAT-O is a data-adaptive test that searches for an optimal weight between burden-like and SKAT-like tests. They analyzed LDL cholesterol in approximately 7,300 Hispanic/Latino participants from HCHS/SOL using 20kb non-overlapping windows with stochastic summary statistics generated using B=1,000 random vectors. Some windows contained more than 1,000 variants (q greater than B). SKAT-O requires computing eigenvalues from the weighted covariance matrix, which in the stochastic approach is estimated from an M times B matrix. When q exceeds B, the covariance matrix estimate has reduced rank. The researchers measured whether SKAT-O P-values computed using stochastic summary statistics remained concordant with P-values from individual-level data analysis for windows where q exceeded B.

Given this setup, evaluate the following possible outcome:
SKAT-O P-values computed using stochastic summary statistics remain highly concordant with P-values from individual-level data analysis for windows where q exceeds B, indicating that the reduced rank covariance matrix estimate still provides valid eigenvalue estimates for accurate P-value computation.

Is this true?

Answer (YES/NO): YES